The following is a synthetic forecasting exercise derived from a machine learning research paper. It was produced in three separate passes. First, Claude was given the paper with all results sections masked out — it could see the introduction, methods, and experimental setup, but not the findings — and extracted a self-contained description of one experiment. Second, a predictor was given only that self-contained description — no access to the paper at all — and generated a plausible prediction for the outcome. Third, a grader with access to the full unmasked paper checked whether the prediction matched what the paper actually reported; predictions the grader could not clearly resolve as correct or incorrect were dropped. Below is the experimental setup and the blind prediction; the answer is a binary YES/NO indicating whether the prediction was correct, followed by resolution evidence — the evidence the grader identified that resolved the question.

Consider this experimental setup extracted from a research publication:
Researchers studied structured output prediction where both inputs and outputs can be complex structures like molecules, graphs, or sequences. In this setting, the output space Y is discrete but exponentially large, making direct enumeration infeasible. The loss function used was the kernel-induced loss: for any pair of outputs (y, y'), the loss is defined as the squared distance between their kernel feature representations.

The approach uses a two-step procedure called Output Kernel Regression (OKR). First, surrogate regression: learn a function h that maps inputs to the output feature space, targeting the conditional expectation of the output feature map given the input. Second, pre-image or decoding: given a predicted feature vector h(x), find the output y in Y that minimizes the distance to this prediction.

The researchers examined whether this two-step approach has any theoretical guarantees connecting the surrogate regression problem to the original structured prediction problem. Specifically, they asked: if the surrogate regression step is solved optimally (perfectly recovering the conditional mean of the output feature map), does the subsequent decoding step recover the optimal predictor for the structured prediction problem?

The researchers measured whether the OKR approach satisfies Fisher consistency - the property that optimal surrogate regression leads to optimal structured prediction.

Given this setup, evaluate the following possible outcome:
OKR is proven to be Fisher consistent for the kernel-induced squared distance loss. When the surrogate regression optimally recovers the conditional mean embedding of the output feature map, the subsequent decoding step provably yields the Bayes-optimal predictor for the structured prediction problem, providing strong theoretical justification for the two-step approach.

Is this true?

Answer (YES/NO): YES